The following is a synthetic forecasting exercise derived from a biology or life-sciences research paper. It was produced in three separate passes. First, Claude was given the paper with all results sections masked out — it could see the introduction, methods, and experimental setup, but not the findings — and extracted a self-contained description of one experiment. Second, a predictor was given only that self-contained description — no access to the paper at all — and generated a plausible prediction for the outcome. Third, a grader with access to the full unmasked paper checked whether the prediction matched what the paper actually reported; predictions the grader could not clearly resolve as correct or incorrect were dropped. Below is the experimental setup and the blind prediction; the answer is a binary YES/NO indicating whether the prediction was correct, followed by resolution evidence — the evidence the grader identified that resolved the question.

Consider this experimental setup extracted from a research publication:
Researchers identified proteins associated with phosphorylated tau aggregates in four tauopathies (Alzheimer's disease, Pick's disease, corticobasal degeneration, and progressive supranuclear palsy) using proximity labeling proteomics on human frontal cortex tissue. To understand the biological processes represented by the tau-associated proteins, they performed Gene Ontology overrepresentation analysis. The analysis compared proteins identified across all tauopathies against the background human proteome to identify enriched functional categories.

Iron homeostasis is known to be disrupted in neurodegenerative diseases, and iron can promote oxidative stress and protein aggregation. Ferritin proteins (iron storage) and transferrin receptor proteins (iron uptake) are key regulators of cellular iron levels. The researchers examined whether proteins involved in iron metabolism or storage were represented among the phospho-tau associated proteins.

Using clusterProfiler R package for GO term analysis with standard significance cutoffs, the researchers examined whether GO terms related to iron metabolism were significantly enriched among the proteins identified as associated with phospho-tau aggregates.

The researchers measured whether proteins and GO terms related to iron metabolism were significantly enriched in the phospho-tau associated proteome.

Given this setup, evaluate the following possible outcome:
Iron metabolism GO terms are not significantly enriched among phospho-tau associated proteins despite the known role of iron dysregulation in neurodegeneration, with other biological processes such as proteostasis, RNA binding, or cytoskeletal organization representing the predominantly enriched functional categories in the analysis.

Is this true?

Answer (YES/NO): YES